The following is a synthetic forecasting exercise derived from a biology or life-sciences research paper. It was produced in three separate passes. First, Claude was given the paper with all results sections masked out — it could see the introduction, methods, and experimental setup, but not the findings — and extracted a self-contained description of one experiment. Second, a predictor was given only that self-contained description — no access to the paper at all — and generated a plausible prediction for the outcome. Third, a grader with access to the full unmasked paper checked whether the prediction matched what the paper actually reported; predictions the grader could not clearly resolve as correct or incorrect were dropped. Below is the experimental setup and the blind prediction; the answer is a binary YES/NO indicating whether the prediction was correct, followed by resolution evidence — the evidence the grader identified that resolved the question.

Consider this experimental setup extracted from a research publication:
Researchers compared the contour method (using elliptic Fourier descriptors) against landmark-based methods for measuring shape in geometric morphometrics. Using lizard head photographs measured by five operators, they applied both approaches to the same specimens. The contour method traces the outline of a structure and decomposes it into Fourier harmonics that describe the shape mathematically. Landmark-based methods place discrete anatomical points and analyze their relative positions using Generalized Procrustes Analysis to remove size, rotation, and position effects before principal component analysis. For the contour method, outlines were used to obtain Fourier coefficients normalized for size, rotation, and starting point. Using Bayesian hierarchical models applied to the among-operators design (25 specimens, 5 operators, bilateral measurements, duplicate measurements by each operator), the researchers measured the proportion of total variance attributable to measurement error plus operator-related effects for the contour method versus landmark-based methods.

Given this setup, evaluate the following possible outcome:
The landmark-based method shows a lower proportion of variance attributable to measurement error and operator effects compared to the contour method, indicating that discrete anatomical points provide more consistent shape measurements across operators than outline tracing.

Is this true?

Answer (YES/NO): NO